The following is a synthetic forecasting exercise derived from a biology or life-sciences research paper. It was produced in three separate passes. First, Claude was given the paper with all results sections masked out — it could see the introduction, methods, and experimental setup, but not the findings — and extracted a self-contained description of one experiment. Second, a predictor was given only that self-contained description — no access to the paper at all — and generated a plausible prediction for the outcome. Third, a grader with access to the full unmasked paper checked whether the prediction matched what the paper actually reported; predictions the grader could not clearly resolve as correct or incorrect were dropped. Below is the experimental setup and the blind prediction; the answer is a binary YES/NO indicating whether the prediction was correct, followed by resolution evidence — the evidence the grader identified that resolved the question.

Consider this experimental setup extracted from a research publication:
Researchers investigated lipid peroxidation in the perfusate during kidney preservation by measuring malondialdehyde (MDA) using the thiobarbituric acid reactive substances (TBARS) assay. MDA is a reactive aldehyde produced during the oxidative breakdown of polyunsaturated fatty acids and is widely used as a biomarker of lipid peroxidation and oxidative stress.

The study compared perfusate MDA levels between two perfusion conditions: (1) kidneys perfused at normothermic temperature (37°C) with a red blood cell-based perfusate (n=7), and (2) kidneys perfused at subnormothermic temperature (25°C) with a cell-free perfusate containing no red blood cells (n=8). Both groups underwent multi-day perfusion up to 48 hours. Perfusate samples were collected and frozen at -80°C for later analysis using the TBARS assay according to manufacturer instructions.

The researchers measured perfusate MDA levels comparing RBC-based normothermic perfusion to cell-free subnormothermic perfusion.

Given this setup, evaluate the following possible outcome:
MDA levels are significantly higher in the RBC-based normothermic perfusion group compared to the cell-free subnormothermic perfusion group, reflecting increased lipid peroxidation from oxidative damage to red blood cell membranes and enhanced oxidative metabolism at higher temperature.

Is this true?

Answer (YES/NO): YES